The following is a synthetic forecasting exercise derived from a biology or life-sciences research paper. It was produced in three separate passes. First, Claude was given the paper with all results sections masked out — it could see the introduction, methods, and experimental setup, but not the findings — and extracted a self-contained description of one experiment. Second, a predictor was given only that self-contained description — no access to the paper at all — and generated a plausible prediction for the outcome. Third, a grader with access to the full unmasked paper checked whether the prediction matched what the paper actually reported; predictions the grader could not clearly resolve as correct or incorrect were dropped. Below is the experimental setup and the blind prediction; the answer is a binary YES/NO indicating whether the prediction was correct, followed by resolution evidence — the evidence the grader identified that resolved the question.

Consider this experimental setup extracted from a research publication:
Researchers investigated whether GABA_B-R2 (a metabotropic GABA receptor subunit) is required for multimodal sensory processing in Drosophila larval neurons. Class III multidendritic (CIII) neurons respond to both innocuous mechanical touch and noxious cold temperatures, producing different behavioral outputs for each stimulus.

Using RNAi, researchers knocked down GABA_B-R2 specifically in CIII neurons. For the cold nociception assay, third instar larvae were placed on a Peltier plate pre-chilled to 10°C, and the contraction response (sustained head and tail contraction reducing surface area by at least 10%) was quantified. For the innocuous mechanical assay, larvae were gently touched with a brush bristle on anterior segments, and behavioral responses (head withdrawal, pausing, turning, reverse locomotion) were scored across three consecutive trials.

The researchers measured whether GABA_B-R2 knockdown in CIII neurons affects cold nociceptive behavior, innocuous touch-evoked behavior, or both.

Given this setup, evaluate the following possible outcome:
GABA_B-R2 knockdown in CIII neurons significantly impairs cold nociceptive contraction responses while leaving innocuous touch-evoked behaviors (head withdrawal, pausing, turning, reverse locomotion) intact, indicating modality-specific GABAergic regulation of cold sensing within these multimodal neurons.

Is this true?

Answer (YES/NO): YES